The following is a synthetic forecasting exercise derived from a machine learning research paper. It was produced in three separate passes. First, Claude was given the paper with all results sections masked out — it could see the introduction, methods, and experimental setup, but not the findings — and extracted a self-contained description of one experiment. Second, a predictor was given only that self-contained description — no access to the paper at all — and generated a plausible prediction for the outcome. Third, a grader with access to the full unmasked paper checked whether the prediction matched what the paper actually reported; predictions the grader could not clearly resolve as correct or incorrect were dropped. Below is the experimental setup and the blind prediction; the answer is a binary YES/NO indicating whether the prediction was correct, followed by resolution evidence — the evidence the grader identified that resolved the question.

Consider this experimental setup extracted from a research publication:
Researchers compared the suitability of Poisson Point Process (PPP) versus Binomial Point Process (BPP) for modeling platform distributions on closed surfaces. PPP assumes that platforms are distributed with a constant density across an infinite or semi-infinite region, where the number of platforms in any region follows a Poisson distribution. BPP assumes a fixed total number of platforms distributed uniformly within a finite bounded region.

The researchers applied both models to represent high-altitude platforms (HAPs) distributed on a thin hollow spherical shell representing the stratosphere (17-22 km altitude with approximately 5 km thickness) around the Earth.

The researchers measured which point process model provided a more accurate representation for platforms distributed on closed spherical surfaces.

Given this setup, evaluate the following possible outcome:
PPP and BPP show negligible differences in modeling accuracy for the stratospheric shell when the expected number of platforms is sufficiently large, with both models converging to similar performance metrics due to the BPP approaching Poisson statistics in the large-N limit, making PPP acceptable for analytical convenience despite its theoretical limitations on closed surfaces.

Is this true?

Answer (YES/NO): NO